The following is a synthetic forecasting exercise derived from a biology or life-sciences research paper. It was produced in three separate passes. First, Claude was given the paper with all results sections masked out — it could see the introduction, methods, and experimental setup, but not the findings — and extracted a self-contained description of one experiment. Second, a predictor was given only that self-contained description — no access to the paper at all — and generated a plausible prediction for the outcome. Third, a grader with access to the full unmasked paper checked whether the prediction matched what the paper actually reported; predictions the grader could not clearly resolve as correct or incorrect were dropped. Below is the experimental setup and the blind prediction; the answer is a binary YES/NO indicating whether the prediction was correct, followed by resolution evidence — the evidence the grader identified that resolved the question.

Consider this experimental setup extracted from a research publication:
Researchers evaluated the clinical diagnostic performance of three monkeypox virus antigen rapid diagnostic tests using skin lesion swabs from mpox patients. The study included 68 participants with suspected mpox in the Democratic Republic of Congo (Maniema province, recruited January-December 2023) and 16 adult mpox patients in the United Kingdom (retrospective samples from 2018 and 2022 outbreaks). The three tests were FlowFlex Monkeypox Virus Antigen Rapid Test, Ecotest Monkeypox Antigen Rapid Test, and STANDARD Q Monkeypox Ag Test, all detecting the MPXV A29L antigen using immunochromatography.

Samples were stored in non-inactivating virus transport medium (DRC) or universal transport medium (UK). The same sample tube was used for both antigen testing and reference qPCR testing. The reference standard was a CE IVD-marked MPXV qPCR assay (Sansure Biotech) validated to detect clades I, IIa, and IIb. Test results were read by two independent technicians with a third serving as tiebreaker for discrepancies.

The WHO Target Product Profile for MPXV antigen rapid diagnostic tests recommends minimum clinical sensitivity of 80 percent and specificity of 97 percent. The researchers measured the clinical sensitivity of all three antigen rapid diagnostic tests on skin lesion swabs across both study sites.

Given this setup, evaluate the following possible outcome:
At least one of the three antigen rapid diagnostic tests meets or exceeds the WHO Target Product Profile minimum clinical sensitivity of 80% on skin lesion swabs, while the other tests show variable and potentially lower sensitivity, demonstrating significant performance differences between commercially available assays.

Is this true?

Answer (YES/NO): NO